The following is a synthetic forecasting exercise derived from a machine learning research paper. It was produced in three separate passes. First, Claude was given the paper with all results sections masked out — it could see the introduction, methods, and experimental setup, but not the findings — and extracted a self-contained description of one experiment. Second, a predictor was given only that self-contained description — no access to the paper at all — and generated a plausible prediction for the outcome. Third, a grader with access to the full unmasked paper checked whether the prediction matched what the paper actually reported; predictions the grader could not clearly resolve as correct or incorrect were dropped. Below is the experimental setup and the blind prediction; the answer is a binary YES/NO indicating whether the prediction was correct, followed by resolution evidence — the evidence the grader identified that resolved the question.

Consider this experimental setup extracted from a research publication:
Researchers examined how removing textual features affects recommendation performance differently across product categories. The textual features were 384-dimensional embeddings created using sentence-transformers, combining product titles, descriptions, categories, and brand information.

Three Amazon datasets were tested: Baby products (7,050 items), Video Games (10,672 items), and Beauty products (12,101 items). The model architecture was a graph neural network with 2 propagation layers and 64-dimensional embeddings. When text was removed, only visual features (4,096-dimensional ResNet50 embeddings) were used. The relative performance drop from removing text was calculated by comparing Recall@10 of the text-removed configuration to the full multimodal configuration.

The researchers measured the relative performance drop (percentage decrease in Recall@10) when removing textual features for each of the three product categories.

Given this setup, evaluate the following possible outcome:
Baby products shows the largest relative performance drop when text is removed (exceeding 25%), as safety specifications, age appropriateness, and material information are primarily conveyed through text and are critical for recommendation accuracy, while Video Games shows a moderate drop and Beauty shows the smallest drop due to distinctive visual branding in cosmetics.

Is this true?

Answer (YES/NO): NO